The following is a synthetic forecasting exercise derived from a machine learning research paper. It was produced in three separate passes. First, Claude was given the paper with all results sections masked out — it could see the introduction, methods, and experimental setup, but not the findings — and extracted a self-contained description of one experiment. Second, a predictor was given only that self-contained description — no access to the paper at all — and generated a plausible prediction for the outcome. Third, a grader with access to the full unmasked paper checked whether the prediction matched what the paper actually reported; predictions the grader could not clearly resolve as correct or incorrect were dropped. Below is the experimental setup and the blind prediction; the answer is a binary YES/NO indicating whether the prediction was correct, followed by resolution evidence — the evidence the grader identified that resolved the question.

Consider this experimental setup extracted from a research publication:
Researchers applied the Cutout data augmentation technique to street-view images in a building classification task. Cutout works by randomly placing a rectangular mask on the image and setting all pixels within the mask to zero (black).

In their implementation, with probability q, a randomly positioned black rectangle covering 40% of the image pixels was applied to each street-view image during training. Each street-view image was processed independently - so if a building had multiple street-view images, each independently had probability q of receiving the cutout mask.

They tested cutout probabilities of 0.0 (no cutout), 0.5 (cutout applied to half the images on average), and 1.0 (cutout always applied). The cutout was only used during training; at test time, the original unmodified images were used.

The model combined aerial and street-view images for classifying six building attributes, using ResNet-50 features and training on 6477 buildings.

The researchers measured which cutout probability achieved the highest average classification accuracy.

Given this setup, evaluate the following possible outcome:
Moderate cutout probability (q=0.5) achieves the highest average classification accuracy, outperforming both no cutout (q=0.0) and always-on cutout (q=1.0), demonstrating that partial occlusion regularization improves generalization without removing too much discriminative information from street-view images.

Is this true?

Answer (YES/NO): YES